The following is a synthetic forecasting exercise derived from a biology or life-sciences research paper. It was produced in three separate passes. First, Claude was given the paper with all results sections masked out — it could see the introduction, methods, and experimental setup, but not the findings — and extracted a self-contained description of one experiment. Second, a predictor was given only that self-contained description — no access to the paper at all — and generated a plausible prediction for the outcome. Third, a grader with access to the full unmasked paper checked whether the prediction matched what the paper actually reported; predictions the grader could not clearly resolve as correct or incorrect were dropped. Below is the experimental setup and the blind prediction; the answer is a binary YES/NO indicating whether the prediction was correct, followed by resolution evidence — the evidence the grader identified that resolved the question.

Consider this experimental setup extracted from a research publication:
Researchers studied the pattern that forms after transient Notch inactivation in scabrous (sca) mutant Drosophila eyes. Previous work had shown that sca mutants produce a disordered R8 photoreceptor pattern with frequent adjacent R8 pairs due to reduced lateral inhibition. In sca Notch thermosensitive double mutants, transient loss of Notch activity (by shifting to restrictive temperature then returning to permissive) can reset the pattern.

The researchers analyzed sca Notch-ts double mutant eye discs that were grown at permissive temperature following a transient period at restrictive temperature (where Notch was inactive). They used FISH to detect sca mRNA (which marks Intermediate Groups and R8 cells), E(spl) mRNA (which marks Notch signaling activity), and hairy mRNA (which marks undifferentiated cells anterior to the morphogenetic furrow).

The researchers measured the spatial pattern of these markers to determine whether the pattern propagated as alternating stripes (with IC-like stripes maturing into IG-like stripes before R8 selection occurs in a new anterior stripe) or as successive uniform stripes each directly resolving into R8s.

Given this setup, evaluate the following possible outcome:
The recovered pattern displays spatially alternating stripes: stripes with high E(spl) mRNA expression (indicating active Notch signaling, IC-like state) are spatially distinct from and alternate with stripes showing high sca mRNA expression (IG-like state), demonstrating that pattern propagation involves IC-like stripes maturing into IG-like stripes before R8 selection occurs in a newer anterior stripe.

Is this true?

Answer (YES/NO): YES